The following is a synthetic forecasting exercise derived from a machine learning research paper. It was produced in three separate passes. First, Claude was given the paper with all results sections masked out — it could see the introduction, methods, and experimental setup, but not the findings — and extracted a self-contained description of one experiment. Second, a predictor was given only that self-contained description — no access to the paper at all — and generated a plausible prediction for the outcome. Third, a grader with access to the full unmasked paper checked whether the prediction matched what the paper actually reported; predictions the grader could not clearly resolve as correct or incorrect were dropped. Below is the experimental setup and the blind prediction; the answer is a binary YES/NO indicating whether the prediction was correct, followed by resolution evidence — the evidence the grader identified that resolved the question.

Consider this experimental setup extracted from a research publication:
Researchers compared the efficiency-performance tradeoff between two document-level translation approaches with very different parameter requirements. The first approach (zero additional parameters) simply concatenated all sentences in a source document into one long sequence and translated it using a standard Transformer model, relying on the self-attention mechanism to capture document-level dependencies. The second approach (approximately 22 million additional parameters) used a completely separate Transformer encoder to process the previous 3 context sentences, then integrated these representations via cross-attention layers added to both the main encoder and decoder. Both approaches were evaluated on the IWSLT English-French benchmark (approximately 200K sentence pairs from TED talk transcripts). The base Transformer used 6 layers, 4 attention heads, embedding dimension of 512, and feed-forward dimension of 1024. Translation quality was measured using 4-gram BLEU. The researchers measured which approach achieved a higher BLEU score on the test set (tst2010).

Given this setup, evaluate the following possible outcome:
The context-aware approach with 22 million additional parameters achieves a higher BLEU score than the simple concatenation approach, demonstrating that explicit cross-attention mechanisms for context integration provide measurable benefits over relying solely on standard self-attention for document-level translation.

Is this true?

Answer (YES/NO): YES